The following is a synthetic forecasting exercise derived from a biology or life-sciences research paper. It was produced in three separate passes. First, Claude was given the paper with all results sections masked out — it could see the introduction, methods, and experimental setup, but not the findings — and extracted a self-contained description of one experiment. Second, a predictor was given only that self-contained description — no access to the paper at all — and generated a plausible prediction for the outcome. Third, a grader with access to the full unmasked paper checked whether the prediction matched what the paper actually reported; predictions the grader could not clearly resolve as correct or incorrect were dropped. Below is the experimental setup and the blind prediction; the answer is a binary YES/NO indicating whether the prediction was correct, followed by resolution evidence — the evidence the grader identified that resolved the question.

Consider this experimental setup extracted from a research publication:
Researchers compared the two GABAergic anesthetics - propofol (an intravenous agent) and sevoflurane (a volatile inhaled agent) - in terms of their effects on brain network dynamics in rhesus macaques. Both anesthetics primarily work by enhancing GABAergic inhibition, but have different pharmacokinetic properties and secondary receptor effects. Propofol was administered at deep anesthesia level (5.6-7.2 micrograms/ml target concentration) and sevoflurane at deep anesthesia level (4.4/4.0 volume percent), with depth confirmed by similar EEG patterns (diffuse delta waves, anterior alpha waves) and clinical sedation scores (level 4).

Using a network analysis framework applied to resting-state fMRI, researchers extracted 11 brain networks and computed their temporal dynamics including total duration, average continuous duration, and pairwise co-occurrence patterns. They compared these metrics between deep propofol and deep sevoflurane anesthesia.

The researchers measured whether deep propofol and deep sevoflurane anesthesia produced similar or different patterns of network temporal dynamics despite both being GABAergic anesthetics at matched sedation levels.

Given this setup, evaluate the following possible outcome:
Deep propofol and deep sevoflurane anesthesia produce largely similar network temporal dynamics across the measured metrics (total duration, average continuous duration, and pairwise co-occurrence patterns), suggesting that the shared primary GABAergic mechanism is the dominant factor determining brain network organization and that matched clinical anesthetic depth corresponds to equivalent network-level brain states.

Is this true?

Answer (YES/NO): NO